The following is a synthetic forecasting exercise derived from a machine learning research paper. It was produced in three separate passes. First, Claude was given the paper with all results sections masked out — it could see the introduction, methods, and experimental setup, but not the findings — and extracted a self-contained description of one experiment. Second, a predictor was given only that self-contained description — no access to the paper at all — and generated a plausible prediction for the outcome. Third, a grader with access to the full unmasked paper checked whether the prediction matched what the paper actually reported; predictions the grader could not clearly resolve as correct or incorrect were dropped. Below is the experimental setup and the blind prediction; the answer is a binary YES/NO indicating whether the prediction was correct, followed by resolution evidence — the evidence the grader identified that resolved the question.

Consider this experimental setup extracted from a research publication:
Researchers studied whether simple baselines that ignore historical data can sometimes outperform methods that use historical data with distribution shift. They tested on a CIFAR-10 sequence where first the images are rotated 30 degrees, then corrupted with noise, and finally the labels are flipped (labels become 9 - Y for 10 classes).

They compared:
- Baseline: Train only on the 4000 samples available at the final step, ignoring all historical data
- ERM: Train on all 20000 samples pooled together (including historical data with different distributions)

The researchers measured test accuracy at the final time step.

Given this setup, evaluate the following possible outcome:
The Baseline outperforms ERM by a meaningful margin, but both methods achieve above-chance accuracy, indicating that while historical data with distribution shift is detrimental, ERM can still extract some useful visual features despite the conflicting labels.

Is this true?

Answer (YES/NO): YES